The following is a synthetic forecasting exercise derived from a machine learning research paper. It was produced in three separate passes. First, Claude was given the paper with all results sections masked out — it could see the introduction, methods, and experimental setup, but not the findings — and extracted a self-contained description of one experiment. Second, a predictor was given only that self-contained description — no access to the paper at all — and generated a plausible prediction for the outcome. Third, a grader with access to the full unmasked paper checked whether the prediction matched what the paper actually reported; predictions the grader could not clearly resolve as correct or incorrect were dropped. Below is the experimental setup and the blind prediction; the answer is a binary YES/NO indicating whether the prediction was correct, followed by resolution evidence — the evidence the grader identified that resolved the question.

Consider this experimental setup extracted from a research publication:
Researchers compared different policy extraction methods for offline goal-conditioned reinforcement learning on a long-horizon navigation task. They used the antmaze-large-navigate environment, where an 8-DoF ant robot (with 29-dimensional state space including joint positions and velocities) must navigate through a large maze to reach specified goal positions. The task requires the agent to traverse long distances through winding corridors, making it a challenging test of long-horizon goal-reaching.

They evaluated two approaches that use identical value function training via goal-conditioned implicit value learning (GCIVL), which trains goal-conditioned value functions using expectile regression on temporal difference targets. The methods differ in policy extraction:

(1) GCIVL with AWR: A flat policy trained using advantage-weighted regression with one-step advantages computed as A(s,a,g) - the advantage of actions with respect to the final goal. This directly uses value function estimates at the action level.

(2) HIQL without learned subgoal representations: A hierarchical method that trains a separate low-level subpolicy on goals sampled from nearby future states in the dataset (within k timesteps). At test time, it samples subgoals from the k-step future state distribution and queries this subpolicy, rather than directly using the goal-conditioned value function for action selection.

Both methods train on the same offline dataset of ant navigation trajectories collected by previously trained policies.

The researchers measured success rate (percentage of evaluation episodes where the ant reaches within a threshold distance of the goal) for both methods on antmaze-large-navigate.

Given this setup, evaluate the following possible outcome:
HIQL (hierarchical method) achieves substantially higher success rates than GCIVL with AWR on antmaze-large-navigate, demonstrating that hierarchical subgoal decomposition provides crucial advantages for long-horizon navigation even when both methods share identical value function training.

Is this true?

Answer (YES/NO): YES